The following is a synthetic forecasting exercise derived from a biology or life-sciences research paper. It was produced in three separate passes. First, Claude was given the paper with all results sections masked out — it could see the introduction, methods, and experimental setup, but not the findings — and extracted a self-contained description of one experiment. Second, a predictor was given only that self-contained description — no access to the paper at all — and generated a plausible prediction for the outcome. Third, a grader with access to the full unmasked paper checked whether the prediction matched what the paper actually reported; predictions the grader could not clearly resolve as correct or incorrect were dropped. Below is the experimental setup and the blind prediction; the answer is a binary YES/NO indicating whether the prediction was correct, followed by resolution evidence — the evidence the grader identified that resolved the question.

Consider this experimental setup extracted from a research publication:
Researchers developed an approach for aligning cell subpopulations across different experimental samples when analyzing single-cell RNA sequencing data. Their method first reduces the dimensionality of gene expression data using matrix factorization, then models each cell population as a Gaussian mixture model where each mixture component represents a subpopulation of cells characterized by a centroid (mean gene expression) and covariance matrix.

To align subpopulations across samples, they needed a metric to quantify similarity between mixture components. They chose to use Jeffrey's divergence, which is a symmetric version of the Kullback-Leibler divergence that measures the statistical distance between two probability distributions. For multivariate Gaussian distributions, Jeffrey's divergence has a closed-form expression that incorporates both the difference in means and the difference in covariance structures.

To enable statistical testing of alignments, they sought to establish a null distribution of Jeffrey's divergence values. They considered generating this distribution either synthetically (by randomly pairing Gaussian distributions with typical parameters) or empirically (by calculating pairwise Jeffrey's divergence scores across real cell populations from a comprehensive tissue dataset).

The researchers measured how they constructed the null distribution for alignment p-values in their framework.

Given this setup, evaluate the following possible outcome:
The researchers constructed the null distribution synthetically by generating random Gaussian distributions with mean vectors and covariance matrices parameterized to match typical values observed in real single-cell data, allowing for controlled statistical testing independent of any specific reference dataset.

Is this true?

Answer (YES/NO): NO